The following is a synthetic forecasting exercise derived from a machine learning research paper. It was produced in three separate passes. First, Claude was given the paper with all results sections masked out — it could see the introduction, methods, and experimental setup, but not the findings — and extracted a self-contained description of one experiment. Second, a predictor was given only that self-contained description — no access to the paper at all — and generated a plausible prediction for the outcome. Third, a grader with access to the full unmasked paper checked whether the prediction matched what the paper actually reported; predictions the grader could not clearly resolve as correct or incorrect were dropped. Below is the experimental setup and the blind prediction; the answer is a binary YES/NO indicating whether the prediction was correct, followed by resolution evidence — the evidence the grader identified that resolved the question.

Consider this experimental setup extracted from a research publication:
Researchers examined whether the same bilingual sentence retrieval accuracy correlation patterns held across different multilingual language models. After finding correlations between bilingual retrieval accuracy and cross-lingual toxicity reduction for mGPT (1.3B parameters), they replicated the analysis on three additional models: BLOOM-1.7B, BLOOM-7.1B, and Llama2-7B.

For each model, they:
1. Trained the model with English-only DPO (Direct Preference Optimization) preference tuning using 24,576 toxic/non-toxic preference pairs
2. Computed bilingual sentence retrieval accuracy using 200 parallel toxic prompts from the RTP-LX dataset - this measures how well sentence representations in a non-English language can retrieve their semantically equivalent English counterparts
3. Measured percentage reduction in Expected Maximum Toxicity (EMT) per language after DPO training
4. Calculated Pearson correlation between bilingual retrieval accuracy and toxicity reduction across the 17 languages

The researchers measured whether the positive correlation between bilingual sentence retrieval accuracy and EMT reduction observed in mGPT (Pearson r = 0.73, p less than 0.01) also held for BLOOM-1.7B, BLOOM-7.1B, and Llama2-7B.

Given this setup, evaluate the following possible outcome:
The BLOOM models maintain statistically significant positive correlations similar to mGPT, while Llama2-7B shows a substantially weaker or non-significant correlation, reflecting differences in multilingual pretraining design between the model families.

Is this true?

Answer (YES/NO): NO